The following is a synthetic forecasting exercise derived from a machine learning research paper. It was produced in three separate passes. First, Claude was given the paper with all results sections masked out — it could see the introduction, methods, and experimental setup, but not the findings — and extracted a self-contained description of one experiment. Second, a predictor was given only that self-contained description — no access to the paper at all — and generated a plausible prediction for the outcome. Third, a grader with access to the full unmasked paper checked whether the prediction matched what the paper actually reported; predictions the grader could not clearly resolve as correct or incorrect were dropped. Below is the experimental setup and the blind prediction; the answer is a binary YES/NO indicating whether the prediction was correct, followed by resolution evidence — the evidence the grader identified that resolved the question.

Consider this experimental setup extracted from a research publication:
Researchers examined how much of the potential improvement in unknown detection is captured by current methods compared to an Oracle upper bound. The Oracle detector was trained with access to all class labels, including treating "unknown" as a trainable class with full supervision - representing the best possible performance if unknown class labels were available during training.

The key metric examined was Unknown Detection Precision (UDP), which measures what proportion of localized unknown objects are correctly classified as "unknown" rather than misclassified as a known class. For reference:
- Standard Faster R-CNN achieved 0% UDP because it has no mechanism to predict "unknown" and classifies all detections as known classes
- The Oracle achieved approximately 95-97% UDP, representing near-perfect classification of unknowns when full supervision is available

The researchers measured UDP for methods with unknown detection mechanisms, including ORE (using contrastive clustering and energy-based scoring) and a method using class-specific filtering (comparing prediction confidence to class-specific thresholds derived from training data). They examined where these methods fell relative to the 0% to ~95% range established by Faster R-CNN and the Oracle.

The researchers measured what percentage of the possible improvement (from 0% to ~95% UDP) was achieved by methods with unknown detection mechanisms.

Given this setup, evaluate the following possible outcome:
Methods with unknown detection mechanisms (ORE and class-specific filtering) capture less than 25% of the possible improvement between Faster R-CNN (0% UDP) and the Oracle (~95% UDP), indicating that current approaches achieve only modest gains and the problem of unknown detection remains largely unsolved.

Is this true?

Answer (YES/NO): NO